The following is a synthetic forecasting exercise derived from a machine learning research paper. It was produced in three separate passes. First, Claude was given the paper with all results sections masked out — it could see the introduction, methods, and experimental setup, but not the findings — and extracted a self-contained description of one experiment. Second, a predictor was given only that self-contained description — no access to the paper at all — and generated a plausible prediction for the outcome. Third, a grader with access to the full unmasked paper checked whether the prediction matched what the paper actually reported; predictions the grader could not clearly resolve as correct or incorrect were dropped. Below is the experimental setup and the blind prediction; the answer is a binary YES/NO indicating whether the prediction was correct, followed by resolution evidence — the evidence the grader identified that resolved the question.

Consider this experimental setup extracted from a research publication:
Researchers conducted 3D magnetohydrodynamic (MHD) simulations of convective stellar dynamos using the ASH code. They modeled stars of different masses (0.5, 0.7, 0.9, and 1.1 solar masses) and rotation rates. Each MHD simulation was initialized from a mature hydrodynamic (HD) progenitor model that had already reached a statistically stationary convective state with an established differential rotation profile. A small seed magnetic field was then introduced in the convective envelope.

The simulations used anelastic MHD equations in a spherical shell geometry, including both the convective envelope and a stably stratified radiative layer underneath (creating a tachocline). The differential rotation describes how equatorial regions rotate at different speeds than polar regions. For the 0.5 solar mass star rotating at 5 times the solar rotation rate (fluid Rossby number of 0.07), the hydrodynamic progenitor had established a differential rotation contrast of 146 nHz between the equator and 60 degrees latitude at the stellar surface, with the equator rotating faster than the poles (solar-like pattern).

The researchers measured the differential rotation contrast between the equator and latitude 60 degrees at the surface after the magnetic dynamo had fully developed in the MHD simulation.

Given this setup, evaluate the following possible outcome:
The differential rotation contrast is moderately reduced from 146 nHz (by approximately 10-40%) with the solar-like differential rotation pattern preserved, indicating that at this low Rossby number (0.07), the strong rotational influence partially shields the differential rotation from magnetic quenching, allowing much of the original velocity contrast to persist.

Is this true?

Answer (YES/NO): NO